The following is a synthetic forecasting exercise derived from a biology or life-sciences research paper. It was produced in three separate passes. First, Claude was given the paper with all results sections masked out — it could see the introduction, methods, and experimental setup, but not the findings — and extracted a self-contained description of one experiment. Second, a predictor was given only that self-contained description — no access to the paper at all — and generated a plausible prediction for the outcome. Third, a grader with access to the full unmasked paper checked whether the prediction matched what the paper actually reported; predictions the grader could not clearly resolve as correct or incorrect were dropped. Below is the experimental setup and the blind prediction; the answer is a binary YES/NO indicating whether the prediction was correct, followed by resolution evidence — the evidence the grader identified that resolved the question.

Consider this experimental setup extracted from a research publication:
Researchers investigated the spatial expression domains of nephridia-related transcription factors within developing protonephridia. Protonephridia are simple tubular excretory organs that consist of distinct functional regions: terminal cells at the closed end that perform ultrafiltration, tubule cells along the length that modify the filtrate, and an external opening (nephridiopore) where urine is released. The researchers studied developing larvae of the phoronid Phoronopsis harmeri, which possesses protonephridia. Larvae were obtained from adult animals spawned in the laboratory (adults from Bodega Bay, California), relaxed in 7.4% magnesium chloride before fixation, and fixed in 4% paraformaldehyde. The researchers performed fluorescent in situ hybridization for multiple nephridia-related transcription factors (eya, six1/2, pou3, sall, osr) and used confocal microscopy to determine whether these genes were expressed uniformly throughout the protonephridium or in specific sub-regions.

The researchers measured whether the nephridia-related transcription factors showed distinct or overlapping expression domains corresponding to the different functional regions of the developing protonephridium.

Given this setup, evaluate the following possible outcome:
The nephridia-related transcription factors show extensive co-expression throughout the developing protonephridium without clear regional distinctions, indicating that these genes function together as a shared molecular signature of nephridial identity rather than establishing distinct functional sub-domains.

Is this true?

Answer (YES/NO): YES